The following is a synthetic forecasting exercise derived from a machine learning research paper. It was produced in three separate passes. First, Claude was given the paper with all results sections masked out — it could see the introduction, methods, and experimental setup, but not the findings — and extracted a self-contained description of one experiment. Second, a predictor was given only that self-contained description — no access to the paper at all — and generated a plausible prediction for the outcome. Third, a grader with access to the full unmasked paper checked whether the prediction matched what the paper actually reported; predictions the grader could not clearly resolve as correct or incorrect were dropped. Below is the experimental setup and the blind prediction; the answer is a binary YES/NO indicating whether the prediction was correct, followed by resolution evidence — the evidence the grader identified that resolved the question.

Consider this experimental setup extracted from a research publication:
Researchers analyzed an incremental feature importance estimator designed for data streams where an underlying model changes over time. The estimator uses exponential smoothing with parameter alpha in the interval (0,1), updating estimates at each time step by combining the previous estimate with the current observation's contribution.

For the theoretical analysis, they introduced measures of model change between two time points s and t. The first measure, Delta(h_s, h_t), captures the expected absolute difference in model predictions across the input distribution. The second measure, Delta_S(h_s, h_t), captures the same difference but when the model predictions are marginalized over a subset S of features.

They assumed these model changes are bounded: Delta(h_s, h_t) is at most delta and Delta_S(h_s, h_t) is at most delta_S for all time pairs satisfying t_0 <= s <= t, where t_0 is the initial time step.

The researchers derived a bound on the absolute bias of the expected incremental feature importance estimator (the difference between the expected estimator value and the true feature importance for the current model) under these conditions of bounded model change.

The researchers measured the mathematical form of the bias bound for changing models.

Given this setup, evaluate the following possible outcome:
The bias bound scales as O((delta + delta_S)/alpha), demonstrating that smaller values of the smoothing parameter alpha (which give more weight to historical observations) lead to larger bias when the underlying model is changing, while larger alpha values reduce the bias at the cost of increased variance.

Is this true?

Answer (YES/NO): NO